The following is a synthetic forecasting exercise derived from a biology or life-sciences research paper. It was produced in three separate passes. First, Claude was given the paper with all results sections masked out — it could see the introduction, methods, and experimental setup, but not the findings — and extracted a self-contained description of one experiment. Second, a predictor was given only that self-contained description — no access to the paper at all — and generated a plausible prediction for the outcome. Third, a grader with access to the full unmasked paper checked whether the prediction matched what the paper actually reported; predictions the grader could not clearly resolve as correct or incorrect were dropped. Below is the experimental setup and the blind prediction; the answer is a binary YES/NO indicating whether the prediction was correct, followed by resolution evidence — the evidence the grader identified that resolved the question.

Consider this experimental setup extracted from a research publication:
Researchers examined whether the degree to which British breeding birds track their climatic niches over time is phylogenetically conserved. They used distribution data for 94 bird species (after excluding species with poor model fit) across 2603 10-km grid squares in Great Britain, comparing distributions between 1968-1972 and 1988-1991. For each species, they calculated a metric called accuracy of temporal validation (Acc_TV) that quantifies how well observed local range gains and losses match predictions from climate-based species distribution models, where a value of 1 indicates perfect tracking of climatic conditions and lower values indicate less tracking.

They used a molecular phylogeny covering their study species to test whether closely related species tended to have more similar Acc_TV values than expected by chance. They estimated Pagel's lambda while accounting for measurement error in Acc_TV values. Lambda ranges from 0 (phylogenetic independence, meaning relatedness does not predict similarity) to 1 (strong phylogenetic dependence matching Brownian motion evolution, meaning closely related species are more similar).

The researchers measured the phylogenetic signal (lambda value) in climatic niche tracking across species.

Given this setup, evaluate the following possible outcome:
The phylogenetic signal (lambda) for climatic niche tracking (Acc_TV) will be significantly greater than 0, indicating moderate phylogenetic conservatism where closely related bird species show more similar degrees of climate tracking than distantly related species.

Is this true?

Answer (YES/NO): NO